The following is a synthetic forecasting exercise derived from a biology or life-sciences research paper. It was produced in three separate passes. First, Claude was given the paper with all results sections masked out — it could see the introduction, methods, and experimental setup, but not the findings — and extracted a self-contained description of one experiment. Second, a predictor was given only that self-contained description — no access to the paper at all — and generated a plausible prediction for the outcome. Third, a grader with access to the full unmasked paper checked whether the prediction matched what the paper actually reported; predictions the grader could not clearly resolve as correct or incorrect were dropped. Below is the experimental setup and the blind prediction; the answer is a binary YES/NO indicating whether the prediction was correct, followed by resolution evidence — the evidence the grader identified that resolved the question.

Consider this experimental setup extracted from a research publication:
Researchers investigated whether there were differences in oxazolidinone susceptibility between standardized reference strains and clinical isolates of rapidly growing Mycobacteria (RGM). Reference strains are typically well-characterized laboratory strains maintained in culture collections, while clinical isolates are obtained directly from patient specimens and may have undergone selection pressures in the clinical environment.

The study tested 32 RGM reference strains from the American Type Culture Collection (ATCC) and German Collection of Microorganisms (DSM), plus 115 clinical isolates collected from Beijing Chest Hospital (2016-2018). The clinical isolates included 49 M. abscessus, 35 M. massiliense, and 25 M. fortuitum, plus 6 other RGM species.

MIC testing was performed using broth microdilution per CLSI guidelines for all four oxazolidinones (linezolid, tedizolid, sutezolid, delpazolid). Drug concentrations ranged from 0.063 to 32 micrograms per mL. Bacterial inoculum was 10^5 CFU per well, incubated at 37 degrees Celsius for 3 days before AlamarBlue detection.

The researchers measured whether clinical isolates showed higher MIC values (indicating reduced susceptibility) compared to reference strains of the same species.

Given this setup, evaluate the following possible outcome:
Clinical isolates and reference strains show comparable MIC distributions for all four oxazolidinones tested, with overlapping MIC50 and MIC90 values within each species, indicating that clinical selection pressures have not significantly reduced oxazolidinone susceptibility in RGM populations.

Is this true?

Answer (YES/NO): NO